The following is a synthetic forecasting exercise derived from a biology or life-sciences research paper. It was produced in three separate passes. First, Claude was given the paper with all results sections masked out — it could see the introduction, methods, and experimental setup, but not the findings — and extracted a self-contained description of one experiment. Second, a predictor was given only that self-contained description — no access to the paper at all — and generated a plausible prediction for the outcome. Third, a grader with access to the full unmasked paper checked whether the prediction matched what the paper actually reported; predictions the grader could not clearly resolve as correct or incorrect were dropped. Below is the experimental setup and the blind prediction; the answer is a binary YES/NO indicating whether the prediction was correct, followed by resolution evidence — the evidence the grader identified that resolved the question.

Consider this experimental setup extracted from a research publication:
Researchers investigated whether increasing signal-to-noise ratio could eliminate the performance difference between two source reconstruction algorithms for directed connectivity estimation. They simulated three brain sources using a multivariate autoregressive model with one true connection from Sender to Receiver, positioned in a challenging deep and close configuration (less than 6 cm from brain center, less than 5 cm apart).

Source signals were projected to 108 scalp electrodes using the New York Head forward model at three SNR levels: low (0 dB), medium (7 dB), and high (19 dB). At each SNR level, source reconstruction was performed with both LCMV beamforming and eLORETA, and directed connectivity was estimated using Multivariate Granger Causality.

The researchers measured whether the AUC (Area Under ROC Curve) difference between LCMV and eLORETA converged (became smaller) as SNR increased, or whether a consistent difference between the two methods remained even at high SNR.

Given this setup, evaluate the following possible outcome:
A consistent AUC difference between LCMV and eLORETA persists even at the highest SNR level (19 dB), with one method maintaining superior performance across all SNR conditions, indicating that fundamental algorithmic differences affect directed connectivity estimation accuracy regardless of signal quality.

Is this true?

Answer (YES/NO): NO